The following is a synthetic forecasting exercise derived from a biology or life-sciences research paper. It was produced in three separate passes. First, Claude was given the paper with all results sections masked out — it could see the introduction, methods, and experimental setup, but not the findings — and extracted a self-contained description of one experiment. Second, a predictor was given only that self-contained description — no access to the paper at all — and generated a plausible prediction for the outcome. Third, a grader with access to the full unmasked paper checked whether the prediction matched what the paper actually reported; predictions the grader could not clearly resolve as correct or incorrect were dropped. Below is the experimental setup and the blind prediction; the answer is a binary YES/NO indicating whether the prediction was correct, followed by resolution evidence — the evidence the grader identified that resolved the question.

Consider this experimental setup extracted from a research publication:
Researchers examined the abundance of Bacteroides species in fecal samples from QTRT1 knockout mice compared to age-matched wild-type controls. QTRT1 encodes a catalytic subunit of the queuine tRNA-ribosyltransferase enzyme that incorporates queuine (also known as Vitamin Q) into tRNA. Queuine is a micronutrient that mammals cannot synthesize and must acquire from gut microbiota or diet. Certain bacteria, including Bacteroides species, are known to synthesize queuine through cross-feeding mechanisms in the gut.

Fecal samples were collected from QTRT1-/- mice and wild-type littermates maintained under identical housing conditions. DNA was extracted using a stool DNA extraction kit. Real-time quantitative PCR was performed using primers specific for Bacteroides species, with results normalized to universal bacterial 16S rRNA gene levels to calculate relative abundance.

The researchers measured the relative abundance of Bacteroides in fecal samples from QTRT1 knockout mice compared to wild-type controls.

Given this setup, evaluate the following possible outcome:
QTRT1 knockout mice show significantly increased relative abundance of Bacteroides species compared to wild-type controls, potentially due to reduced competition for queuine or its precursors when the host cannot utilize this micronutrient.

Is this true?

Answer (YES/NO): NO